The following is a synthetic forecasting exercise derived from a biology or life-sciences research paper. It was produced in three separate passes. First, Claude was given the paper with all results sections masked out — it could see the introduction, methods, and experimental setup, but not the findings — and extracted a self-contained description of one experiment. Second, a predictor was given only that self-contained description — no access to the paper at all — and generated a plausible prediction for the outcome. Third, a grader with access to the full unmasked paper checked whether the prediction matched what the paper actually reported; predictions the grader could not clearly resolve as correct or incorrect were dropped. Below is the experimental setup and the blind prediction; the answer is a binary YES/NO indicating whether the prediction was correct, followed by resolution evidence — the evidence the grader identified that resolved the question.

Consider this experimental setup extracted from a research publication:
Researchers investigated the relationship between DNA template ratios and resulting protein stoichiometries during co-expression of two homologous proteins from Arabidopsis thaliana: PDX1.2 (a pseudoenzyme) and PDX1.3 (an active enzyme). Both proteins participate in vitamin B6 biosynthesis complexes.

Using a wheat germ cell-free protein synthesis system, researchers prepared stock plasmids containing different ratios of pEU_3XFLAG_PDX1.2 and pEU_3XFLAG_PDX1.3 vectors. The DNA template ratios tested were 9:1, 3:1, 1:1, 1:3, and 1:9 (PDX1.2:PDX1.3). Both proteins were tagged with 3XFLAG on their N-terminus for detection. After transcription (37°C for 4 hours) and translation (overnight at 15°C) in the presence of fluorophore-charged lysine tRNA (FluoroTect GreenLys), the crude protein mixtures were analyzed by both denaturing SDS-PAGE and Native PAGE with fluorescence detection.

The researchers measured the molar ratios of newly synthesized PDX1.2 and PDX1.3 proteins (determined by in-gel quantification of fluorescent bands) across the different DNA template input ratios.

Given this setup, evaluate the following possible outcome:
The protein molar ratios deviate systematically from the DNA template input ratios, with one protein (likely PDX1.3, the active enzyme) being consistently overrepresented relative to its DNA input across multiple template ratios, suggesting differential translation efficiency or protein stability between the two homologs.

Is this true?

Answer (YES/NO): YES